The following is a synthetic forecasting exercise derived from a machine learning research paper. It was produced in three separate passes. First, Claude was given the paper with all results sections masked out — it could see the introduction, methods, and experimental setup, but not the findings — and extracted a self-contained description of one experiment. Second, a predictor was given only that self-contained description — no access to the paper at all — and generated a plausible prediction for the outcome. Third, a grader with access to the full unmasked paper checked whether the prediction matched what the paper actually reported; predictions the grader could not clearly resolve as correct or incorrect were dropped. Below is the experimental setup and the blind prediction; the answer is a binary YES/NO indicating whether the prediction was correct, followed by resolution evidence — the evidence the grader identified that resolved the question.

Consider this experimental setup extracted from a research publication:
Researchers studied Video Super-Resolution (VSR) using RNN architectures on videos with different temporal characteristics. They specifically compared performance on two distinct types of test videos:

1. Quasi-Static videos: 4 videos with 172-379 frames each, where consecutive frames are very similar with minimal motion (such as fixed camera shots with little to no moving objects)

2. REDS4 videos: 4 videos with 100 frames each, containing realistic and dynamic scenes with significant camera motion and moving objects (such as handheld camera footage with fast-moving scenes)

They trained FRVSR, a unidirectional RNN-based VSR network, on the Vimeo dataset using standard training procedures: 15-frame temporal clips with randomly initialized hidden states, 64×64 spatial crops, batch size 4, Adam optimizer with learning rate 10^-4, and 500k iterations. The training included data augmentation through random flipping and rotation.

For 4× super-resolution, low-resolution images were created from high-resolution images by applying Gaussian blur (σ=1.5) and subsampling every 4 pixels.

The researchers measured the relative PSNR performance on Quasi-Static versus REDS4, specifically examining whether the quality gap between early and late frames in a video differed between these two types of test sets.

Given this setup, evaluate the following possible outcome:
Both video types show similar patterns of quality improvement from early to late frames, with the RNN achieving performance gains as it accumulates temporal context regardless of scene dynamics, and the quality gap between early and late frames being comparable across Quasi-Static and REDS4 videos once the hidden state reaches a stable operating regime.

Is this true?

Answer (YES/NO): NO